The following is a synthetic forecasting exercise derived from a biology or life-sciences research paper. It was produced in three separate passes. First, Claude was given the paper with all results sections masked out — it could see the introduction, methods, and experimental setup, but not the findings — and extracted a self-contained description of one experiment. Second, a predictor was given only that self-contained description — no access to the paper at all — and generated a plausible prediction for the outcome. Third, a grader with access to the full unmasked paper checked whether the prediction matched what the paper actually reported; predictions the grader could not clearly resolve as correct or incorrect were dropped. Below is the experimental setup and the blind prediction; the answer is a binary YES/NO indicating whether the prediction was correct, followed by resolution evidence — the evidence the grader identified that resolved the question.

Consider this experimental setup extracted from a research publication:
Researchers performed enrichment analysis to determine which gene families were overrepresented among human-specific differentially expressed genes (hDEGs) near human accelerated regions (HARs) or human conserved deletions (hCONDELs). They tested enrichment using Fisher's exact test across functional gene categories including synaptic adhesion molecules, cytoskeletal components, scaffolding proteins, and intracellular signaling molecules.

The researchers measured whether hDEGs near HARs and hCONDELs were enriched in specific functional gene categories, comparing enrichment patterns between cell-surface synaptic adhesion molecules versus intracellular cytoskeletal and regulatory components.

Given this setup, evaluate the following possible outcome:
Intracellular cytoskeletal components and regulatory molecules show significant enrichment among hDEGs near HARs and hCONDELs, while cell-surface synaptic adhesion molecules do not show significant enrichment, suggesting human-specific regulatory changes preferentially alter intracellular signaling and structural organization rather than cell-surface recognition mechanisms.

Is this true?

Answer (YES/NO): NO